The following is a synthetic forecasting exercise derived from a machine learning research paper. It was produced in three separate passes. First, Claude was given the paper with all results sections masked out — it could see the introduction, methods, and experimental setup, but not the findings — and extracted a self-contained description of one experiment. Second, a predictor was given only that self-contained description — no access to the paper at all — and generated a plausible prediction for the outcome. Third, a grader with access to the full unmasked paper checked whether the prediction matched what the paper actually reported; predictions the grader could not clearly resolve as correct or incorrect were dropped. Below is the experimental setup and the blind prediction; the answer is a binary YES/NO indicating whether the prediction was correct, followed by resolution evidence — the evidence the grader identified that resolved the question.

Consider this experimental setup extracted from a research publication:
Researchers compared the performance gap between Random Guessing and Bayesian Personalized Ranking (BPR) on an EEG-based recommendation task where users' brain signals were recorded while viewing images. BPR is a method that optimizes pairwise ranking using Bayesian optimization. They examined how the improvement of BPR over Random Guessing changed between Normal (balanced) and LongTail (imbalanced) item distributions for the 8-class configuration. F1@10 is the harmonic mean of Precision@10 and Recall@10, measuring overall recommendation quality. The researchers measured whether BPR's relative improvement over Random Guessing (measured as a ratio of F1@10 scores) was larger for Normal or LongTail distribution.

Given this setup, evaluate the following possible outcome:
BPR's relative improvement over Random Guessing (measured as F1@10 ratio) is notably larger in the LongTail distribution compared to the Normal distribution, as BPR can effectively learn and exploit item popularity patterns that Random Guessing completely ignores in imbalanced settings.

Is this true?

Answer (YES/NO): NO